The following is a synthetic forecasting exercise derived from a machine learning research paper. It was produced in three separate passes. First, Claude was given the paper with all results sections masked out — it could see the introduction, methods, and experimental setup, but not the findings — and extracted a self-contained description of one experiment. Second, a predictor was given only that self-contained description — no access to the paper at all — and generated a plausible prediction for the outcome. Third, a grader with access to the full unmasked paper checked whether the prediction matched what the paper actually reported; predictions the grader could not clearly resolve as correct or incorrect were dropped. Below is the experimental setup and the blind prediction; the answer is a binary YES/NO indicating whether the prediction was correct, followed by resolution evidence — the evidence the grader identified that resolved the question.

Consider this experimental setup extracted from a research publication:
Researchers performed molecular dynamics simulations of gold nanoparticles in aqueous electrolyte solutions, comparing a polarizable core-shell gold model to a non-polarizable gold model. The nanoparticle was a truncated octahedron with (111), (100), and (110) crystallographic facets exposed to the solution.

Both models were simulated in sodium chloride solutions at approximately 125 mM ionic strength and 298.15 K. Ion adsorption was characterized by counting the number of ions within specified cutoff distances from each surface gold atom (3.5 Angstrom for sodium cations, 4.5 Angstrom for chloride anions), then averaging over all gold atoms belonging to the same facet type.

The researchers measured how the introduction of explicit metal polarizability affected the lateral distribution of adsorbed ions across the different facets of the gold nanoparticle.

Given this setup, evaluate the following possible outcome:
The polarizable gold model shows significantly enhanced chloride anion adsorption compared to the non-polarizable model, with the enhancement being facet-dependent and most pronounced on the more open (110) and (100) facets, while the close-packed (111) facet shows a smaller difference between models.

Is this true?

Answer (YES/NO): NO